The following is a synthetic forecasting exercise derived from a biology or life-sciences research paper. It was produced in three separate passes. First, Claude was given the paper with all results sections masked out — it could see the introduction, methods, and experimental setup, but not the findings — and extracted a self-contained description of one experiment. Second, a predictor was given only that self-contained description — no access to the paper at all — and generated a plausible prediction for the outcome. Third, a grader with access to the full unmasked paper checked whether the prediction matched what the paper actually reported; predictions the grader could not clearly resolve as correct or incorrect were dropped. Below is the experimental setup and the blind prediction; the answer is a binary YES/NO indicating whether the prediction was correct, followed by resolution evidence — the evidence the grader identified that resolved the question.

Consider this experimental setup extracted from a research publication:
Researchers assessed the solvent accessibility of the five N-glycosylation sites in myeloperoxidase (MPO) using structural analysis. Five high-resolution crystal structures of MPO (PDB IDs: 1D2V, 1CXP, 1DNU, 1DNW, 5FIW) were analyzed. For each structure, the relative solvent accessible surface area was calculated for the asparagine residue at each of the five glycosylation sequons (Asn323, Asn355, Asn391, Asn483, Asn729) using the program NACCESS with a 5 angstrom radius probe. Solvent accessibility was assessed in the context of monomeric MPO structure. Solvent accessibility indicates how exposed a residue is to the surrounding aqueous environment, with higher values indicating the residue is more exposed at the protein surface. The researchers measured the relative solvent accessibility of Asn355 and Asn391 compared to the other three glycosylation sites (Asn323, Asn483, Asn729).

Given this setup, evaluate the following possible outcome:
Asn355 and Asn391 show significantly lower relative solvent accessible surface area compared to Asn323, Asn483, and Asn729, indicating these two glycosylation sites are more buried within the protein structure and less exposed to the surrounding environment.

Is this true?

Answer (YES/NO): YES